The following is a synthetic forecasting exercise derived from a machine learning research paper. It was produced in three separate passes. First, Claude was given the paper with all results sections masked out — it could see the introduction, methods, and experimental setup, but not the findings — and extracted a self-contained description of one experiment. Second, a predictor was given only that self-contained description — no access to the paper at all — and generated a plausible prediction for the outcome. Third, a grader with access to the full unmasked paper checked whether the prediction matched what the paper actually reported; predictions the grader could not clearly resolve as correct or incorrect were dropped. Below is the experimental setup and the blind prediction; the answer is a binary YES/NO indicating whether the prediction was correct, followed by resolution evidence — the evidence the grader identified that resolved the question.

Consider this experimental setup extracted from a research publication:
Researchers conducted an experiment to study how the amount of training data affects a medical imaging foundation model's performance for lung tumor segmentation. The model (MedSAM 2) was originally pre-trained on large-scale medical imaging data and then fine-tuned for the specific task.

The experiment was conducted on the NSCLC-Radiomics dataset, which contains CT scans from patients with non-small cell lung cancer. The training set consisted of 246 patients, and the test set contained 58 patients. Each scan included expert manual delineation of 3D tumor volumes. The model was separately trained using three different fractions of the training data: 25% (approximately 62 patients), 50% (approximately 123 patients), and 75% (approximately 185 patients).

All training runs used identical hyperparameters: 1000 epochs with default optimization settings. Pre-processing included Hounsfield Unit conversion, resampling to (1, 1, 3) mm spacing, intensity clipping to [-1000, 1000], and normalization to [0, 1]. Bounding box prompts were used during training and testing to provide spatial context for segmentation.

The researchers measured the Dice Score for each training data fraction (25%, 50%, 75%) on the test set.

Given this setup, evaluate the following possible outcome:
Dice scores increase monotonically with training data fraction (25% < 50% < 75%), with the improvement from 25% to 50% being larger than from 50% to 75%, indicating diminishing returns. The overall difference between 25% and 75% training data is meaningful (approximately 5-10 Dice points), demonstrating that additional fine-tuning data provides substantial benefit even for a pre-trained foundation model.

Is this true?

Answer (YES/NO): NO